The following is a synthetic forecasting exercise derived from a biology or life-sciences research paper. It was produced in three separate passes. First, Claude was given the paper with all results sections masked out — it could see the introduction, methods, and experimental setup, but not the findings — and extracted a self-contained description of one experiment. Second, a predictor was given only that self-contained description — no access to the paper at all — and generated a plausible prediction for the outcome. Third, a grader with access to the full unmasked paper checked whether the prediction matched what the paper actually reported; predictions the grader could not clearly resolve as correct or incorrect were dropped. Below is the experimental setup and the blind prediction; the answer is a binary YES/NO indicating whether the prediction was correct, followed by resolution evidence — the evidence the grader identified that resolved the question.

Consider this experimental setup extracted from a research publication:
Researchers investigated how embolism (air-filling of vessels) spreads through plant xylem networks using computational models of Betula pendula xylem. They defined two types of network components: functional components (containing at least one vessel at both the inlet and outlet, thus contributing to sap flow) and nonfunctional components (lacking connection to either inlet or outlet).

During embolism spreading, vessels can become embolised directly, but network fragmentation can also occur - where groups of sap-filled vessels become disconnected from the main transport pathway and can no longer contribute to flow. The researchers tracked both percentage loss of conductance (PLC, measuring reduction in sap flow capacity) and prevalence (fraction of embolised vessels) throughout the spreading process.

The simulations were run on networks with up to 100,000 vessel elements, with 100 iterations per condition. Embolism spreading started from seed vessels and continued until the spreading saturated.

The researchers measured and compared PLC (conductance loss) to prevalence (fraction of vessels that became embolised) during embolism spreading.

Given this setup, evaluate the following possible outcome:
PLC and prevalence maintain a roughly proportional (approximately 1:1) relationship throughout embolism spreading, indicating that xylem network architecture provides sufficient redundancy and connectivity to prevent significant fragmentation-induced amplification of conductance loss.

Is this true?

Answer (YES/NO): NO